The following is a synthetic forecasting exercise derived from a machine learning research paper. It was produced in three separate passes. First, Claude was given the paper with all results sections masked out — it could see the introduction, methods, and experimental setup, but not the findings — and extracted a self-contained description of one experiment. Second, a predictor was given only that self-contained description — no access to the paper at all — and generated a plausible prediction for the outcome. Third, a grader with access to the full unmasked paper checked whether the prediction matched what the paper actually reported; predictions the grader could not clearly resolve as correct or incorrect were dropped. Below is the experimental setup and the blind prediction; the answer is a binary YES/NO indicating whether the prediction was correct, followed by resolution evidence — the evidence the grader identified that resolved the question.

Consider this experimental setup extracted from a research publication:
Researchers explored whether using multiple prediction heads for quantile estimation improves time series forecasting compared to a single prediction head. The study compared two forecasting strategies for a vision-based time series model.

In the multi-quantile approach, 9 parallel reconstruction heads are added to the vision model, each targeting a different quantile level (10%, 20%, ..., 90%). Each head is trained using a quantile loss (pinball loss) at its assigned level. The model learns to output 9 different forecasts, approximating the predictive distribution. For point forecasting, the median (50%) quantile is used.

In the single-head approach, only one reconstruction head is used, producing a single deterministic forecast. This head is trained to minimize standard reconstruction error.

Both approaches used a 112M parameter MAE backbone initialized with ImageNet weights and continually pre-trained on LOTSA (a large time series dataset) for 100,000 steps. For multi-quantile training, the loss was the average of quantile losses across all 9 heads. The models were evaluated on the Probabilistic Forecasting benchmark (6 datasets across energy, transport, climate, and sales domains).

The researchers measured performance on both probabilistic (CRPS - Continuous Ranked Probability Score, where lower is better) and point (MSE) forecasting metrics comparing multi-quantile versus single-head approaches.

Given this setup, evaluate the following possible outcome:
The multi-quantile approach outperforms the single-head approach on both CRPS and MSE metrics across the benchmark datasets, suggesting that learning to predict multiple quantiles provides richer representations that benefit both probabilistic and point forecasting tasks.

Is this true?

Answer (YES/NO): YES